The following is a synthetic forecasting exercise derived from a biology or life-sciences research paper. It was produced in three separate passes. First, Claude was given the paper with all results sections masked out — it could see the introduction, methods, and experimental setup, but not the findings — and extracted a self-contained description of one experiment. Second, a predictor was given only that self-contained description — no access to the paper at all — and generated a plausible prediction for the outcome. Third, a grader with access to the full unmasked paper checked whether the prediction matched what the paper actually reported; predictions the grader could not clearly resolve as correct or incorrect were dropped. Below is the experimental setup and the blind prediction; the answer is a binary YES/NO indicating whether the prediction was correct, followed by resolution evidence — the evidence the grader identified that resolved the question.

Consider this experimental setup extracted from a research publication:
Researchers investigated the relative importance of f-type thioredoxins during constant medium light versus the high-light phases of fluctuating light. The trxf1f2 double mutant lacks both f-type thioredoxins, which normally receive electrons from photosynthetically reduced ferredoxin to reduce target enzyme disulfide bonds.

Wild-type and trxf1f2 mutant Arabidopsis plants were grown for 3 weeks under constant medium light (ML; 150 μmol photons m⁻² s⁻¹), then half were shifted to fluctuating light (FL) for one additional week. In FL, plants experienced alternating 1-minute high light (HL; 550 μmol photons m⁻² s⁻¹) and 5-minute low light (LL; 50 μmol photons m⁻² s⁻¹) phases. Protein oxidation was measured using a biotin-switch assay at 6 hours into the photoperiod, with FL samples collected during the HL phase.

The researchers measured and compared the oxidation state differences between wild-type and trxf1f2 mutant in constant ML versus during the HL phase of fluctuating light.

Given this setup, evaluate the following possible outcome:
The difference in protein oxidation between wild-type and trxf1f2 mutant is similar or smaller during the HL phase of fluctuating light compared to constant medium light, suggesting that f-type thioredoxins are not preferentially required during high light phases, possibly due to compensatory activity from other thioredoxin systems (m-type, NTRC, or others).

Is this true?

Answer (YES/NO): NO